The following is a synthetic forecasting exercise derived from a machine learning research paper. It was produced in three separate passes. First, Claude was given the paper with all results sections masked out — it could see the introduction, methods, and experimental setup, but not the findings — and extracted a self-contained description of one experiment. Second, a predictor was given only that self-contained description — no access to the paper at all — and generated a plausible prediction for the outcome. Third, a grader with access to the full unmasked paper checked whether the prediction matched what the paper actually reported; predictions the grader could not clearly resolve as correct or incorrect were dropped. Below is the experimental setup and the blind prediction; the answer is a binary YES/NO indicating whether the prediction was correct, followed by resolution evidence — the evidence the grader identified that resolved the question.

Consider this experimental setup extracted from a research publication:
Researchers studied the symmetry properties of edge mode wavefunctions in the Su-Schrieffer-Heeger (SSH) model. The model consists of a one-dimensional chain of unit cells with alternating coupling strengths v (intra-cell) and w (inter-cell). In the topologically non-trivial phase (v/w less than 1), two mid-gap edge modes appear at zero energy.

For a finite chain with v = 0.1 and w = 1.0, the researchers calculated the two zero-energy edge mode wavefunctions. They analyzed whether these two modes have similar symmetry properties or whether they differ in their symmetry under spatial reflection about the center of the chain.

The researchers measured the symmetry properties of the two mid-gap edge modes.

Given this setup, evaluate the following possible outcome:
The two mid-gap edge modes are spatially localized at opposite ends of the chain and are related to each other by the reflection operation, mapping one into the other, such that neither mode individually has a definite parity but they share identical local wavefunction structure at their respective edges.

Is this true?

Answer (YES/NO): NO